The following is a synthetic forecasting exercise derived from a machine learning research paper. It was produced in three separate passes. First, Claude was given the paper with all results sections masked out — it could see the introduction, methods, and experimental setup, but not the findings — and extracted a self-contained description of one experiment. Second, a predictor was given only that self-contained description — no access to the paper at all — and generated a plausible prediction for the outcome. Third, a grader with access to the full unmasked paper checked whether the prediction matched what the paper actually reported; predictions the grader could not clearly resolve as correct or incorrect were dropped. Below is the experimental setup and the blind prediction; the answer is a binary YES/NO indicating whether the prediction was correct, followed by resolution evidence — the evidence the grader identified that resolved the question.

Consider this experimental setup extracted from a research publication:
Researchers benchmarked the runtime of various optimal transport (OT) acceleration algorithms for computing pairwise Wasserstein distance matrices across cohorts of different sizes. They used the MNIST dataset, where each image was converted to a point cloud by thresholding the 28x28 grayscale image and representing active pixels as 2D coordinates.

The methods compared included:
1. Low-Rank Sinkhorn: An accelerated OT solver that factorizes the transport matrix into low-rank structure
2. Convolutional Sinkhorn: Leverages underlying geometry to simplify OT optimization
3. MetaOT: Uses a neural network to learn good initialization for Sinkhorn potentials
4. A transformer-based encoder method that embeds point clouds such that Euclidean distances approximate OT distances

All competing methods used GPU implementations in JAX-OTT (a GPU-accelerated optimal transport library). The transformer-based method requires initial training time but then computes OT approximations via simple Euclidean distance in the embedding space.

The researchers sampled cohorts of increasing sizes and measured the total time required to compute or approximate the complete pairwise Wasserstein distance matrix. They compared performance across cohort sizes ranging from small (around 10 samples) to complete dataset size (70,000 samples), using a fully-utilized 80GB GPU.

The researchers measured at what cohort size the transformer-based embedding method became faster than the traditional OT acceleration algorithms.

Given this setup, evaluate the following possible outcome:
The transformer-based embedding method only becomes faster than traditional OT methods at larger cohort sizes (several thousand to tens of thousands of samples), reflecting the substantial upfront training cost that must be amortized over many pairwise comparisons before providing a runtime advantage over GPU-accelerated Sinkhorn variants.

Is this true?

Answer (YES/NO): NO